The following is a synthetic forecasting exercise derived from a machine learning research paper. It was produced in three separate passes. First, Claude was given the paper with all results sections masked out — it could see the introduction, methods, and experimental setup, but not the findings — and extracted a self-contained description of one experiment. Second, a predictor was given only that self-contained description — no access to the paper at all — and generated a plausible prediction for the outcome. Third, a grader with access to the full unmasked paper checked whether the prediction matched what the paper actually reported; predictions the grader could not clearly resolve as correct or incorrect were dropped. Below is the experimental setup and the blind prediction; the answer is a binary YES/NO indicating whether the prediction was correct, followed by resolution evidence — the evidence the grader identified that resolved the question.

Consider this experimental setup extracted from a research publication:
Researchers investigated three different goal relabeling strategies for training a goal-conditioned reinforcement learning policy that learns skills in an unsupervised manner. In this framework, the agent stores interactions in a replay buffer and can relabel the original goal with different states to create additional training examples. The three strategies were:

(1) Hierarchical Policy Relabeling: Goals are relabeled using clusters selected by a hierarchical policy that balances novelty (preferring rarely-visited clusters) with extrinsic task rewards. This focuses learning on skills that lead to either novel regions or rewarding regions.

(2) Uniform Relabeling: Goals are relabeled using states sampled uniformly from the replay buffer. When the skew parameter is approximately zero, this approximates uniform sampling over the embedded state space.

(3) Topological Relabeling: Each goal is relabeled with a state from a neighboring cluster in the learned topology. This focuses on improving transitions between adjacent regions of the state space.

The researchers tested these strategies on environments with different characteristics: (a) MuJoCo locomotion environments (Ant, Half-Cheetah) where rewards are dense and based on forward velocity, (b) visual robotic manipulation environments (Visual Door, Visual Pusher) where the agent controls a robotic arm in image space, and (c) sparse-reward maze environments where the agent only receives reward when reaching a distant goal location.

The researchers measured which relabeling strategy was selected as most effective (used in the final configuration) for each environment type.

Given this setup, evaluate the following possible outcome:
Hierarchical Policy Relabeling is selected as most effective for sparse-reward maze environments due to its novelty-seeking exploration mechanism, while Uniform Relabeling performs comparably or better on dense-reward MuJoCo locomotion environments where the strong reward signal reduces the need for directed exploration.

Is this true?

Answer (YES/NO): NO